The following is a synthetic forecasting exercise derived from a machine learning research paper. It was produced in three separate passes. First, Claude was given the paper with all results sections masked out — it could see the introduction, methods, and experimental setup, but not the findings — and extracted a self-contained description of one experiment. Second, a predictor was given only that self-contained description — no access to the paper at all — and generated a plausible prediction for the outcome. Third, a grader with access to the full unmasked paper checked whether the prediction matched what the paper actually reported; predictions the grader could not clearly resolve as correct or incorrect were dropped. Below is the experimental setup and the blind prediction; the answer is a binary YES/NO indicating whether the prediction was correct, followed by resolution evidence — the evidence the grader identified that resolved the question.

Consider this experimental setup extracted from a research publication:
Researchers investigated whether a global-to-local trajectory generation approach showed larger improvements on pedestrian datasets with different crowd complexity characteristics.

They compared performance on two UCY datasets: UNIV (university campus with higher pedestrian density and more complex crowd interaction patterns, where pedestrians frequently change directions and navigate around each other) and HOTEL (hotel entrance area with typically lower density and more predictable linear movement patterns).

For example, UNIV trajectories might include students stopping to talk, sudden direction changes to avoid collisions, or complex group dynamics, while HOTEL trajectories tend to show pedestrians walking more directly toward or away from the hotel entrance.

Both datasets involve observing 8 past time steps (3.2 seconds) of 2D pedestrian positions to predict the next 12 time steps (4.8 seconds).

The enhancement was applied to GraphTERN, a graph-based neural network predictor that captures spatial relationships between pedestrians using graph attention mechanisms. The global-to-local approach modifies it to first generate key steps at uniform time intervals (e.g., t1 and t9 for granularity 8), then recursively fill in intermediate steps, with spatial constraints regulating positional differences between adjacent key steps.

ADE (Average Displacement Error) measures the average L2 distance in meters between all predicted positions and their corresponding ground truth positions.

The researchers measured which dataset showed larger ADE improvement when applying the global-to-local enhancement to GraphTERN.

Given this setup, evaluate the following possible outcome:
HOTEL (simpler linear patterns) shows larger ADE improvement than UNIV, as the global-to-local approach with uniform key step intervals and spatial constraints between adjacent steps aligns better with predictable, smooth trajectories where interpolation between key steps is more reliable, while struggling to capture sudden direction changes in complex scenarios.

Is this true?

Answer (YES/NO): YES